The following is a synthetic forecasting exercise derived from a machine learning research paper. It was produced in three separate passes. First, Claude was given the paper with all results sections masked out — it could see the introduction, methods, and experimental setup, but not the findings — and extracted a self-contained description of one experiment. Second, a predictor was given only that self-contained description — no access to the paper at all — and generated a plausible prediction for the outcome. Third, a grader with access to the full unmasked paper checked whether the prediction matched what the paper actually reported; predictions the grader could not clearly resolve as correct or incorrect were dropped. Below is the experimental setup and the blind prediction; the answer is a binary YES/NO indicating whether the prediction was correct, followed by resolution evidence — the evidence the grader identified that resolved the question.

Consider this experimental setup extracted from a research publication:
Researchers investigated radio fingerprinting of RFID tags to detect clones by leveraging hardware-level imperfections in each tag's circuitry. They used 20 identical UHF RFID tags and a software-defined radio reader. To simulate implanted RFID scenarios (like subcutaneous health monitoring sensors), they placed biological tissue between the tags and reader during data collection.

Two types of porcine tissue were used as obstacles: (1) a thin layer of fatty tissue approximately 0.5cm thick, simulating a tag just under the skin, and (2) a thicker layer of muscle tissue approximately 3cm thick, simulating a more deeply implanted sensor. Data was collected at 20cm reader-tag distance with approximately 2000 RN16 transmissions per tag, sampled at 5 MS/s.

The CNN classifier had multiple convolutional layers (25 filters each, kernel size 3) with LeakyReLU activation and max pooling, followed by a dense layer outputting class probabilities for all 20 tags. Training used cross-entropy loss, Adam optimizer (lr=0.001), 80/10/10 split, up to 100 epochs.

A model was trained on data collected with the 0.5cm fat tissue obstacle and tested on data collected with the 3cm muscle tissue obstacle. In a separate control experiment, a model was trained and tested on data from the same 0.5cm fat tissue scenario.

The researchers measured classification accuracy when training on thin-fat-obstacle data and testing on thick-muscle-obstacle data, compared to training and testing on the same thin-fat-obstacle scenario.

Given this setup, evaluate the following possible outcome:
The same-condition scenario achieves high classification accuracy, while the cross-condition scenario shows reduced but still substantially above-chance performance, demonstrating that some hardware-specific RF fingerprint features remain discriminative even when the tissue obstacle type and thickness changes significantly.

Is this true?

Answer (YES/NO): NO